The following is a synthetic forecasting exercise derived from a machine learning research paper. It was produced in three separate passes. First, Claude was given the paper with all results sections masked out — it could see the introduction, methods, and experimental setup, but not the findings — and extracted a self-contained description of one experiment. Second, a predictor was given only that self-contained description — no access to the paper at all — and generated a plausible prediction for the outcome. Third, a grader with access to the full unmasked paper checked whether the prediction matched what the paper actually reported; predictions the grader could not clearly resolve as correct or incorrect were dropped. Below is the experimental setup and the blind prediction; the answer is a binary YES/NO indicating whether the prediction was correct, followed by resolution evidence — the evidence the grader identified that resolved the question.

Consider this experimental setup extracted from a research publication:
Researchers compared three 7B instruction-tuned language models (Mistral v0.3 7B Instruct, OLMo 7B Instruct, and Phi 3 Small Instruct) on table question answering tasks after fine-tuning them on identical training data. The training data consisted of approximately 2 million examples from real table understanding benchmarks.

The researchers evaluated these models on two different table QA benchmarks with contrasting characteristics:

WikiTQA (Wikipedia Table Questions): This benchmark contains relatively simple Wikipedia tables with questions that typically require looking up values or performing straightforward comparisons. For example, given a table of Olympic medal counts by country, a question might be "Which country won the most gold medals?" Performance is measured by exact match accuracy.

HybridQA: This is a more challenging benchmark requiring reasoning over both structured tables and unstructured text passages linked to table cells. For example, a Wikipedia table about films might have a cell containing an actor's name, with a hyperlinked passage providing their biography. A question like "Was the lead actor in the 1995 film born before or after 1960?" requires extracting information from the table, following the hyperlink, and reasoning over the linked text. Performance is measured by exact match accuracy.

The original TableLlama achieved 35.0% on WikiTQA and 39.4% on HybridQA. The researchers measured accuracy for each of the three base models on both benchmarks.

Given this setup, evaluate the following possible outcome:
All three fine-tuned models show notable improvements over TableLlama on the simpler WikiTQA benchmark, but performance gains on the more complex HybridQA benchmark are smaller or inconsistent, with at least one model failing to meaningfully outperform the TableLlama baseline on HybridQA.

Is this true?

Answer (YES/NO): NO